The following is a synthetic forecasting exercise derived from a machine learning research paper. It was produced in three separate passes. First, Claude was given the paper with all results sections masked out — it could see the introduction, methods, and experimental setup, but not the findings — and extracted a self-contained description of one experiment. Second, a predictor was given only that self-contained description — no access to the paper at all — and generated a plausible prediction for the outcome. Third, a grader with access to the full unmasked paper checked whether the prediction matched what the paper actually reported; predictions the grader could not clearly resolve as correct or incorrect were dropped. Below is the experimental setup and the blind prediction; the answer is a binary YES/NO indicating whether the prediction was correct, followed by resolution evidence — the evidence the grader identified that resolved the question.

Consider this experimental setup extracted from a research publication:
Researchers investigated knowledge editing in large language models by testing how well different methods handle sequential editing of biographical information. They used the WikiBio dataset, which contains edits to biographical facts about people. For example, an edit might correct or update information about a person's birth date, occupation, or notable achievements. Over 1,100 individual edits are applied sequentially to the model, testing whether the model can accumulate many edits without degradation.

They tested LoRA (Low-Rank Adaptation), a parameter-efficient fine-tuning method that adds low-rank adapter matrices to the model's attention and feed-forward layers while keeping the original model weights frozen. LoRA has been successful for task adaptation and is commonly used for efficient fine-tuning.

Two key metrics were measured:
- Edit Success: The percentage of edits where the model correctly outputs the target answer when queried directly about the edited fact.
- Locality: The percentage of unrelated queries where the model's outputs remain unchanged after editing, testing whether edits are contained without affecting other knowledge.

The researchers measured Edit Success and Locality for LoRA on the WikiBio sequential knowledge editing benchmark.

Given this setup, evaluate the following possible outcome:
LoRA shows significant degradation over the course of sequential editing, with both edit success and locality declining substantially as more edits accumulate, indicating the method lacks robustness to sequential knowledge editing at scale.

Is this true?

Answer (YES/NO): NO